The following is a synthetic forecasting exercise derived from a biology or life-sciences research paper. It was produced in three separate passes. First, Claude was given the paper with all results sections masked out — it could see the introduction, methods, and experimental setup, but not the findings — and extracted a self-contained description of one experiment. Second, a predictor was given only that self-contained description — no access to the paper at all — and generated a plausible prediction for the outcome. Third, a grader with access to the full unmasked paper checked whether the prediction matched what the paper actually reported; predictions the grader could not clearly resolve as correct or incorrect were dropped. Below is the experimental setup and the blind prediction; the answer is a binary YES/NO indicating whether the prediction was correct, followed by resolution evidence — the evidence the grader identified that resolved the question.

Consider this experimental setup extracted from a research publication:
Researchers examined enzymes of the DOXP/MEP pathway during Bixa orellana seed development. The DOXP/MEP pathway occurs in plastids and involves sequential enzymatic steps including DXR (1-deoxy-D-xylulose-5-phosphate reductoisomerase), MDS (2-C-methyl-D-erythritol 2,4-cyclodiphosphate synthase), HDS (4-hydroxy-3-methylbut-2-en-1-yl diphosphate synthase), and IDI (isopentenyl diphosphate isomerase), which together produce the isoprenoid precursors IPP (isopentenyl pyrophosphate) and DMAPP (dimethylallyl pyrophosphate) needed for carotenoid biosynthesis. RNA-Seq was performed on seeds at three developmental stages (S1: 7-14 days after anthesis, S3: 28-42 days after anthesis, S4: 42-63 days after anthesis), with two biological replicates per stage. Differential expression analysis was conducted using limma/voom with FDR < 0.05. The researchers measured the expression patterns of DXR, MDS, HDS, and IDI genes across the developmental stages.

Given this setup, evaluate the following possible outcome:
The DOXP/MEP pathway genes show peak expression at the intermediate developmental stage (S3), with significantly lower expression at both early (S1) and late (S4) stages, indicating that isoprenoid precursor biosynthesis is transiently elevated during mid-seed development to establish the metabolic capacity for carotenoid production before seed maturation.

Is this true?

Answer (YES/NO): NO